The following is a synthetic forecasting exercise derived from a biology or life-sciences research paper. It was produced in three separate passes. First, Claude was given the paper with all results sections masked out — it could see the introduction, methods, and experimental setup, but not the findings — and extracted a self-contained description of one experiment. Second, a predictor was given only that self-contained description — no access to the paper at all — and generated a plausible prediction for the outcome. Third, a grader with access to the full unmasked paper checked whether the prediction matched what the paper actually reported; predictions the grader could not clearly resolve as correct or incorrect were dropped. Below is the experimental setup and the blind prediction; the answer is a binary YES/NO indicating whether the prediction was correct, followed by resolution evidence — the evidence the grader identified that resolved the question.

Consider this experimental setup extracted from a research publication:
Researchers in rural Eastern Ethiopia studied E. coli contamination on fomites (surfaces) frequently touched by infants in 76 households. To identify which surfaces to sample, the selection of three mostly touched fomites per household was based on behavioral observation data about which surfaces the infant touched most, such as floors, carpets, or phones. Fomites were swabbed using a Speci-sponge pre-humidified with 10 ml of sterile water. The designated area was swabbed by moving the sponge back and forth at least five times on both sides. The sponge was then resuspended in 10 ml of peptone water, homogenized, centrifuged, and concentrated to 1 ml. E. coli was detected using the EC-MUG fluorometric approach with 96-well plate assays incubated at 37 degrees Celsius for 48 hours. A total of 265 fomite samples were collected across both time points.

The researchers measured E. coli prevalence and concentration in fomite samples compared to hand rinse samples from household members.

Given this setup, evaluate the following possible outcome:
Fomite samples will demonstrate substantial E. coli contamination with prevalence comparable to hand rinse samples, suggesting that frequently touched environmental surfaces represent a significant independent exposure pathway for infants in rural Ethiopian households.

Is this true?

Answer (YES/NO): NO